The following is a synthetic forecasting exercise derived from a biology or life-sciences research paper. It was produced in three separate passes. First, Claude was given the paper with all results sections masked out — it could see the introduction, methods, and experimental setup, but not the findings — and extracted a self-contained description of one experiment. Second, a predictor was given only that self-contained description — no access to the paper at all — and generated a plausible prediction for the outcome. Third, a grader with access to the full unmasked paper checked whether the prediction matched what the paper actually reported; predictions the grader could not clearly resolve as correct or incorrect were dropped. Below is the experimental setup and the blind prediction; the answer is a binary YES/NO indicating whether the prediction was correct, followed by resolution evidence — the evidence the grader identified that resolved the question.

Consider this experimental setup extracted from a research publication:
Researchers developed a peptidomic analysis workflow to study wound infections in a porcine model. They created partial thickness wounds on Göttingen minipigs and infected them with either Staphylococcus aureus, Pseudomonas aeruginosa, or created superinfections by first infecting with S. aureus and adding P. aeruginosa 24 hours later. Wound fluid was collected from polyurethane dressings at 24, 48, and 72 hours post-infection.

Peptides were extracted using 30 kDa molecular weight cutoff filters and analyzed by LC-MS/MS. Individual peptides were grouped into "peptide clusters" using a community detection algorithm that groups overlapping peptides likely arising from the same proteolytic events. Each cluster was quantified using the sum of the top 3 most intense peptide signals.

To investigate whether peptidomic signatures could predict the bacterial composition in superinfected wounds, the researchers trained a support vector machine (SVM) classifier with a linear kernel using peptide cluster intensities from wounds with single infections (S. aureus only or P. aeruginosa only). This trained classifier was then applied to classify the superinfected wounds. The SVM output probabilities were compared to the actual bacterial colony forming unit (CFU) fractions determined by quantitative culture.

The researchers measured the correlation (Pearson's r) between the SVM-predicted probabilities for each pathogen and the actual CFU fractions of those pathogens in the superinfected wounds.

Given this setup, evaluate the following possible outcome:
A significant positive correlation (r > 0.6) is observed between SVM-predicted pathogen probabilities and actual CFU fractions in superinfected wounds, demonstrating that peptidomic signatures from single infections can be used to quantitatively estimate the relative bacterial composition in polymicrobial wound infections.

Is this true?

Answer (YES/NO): YES